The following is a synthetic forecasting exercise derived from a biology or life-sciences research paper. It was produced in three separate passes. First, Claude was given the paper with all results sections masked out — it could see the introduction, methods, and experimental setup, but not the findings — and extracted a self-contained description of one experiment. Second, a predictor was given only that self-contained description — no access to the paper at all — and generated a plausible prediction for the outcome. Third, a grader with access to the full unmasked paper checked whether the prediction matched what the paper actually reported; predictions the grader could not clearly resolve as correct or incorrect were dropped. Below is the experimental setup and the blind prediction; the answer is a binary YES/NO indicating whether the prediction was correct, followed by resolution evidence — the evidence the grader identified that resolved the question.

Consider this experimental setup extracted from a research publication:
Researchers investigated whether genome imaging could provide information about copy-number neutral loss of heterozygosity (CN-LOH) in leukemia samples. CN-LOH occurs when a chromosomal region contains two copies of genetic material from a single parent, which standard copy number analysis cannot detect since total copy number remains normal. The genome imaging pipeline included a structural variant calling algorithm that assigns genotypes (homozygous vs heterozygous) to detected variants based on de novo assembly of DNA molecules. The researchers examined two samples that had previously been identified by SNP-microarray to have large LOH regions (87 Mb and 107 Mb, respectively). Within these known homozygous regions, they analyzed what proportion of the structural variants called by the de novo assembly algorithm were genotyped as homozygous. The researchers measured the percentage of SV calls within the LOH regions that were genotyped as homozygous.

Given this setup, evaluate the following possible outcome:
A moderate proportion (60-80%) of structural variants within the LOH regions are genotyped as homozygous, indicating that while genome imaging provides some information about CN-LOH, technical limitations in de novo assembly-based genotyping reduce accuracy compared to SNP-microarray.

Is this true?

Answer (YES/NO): NO